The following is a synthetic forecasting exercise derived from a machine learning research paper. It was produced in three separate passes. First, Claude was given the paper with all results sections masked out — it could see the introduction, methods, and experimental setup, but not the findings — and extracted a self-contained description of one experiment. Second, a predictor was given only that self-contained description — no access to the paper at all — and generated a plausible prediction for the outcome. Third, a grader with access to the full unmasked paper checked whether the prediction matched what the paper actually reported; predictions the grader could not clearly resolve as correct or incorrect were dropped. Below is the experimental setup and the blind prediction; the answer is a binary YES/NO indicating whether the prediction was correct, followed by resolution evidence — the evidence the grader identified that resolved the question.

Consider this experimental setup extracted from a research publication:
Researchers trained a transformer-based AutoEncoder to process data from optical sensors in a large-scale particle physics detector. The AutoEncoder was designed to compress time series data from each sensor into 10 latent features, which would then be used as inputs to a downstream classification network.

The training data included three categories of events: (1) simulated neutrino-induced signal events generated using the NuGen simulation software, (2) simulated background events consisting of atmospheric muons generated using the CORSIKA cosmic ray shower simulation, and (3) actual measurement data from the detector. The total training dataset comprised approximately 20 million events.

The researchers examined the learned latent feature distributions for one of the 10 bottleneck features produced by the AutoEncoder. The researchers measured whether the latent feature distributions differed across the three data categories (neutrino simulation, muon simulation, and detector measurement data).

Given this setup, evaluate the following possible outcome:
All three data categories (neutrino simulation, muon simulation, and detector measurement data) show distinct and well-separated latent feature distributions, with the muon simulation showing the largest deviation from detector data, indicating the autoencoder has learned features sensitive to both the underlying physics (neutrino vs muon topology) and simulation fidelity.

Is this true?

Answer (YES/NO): NO